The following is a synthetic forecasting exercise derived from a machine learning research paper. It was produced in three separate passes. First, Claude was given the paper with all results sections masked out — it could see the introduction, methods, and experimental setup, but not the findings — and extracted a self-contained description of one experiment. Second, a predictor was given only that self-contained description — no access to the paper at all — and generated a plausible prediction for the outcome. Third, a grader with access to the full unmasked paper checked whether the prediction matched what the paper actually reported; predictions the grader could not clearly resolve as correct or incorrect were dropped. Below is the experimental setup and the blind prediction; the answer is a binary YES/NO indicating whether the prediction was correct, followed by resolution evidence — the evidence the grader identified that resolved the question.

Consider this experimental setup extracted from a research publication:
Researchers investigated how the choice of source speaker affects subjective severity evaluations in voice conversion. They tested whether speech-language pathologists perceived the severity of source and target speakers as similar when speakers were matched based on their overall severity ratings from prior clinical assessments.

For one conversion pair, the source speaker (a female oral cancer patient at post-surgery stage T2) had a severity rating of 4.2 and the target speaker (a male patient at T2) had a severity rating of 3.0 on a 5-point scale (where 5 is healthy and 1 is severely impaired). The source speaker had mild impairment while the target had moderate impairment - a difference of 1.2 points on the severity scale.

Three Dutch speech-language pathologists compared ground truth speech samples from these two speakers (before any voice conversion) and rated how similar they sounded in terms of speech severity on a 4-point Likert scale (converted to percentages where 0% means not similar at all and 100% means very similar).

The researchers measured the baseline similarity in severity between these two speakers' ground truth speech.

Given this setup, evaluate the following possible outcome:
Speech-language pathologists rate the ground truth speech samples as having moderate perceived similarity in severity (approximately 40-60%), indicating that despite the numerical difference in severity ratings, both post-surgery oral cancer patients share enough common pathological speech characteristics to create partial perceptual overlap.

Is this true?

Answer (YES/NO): YES